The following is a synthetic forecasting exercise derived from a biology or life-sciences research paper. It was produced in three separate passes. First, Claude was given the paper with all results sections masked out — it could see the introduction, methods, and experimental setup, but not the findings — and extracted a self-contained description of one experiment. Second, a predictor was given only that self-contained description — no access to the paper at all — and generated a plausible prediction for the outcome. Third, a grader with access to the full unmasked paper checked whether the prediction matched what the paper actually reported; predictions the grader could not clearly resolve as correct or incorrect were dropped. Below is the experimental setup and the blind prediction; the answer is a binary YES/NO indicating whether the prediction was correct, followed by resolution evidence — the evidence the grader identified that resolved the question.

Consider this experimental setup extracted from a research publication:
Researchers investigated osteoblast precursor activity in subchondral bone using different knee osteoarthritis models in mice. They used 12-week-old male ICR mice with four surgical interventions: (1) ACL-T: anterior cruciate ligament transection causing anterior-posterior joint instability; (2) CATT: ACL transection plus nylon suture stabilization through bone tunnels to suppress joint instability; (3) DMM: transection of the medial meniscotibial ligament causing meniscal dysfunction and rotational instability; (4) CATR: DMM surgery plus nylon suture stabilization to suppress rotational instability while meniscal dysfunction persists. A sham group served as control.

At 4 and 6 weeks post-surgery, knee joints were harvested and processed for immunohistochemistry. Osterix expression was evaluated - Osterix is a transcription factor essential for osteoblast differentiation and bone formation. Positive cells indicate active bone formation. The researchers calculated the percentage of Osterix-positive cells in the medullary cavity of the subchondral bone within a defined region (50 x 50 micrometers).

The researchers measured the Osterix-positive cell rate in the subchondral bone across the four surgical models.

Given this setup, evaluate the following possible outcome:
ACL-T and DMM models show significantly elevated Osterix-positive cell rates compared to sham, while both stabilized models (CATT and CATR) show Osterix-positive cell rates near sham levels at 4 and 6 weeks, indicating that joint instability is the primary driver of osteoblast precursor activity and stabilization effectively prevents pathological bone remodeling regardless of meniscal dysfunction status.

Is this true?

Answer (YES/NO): NO